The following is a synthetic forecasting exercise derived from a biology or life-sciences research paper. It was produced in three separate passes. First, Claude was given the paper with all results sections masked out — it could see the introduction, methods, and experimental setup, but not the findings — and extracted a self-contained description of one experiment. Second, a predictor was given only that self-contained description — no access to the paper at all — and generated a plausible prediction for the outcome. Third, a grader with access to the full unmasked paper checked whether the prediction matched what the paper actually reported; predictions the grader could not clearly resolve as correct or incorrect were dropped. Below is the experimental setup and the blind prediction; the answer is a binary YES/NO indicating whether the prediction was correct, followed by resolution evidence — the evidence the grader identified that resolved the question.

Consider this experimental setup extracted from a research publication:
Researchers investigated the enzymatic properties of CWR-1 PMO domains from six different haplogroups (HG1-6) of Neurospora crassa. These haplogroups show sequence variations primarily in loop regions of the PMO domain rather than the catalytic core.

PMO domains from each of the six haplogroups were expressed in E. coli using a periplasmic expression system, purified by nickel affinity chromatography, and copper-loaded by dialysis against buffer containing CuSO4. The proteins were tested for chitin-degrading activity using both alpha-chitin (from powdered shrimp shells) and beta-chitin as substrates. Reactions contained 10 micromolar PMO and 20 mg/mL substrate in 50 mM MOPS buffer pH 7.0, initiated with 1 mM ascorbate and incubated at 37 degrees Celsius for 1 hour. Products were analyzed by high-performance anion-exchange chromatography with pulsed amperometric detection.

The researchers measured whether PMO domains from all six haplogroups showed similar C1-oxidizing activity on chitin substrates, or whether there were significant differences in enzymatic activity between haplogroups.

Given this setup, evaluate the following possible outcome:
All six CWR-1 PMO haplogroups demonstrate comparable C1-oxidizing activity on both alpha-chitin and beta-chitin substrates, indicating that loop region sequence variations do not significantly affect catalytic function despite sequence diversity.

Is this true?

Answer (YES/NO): YES